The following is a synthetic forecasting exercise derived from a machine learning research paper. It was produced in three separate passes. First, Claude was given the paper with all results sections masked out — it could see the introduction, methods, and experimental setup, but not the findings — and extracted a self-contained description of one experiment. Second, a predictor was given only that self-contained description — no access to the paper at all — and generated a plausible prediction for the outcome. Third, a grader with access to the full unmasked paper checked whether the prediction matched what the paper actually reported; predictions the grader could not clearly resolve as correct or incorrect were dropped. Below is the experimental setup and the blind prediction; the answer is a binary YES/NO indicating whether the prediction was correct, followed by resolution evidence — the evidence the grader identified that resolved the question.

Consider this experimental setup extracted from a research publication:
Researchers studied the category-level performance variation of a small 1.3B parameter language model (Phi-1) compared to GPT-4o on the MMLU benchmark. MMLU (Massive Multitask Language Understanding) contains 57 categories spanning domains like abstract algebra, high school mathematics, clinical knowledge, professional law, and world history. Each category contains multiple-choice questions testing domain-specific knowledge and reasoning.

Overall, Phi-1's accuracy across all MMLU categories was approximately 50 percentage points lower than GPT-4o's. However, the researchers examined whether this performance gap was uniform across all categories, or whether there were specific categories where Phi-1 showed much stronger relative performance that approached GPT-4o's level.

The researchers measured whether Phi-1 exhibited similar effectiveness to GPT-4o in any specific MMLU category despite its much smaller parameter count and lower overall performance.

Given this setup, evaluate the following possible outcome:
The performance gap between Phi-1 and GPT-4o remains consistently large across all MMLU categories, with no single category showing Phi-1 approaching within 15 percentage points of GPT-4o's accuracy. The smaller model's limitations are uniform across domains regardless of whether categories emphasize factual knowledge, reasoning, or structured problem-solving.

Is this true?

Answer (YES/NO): NO